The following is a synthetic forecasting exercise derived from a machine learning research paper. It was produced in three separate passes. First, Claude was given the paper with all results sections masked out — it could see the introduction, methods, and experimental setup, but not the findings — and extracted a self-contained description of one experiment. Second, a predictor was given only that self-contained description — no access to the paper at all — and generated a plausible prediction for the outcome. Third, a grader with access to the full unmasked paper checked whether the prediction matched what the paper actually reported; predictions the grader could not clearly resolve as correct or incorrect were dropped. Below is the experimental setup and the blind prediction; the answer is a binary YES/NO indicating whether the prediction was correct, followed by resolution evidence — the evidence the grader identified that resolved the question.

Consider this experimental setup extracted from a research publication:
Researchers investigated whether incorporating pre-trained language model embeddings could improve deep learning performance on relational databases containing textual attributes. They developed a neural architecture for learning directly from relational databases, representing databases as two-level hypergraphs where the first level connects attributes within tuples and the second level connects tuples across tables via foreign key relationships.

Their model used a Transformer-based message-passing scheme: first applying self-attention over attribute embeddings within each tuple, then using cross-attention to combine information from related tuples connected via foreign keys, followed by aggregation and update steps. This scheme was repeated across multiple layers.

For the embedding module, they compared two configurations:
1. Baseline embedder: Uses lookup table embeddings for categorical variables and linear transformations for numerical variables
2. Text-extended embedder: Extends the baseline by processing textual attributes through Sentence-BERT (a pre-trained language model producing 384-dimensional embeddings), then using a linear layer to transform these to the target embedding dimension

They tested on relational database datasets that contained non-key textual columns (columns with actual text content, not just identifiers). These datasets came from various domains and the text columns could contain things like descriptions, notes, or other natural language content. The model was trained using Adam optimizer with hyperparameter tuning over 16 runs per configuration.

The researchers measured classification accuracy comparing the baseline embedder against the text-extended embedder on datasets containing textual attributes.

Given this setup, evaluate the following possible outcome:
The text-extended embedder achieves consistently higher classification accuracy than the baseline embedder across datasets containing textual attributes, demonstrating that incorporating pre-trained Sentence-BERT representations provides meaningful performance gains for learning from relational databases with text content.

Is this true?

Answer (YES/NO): YES